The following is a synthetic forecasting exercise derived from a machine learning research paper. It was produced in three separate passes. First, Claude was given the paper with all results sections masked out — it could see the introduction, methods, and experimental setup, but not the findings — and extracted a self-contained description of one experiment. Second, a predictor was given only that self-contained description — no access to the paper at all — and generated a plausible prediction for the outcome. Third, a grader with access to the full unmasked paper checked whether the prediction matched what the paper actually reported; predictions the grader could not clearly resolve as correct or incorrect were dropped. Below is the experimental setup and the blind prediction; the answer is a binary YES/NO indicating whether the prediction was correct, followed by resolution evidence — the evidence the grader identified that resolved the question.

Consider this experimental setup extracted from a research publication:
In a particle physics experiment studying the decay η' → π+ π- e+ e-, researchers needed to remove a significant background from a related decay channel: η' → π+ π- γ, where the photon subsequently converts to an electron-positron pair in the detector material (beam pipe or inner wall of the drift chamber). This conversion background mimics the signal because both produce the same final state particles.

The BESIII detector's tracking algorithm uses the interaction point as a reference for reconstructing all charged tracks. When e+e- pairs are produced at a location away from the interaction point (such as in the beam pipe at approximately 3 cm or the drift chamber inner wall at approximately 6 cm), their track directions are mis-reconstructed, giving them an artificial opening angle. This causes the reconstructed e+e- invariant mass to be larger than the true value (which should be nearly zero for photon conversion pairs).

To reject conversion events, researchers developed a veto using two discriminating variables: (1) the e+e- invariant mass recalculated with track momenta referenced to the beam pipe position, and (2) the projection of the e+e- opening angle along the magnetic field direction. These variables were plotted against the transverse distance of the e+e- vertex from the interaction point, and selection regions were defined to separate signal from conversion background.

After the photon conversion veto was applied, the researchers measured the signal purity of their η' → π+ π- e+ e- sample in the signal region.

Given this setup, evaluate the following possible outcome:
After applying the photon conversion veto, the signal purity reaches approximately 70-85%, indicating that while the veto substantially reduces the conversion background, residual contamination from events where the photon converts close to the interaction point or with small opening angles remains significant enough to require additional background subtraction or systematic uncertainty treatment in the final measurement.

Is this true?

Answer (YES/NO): NO